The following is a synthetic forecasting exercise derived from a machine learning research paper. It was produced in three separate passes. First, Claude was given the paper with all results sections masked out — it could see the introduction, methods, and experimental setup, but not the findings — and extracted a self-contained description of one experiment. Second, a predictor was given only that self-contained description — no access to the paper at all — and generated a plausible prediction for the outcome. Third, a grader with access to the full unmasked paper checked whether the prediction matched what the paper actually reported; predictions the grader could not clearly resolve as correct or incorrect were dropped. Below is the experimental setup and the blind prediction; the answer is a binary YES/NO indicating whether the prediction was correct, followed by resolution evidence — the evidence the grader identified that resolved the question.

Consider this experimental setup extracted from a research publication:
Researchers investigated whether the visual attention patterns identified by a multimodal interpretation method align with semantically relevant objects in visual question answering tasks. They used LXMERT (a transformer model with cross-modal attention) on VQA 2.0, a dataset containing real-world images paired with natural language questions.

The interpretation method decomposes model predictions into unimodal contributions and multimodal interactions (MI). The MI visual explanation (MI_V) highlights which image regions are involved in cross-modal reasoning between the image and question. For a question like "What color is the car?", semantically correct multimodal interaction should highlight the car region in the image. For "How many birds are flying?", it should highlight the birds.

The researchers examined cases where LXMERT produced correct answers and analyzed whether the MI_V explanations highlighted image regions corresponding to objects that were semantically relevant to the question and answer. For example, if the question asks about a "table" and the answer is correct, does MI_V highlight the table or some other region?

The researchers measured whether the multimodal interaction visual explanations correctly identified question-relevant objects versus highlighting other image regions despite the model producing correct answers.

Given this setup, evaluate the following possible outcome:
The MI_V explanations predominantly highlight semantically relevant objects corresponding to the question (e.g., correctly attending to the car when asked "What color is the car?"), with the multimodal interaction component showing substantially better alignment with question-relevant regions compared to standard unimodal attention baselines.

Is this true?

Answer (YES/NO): NO